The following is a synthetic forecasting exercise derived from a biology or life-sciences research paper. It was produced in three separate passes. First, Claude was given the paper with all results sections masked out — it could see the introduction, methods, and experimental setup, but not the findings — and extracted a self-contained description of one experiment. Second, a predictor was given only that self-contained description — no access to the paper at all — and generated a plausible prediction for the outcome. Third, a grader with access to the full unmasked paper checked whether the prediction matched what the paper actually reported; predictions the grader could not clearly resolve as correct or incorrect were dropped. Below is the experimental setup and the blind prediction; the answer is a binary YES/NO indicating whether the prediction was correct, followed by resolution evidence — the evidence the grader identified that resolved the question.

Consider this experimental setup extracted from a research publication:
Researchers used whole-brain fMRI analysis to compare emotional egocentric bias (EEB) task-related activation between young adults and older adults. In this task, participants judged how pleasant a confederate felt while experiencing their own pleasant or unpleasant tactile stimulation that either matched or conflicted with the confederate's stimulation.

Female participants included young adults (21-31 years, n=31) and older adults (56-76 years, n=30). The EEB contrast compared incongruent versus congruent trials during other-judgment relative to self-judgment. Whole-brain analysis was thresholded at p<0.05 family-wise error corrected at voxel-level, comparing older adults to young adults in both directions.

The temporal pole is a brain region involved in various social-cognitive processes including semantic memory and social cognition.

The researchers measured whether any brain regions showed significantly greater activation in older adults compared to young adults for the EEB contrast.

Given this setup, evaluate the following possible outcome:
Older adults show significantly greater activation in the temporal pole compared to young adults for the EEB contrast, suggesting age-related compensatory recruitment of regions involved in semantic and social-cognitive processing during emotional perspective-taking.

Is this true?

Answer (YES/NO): YES